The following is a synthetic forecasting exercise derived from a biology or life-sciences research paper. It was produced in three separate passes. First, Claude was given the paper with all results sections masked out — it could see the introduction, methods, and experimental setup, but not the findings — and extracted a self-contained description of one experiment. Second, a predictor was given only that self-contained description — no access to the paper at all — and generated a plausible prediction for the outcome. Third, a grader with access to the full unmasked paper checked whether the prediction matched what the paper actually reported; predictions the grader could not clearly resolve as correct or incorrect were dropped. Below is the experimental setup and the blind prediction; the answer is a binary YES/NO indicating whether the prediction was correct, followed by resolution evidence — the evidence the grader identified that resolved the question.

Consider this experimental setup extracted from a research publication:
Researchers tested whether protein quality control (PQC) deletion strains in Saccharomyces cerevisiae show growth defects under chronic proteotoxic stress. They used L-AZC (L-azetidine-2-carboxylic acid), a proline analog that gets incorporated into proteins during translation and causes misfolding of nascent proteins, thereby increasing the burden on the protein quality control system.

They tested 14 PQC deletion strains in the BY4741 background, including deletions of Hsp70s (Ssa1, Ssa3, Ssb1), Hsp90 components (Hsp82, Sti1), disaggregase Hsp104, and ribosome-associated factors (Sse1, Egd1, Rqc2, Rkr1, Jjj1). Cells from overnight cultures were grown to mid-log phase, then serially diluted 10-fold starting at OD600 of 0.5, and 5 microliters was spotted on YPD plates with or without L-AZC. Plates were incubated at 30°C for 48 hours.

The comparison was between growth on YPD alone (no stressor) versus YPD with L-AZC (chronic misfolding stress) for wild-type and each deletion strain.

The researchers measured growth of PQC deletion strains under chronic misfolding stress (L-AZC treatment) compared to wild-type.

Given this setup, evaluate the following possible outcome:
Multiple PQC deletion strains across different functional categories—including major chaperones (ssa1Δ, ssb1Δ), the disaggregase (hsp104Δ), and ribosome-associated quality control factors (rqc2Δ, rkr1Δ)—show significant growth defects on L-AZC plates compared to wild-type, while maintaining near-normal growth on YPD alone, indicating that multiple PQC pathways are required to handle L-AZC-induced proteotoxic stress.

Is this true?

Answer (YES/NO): NO